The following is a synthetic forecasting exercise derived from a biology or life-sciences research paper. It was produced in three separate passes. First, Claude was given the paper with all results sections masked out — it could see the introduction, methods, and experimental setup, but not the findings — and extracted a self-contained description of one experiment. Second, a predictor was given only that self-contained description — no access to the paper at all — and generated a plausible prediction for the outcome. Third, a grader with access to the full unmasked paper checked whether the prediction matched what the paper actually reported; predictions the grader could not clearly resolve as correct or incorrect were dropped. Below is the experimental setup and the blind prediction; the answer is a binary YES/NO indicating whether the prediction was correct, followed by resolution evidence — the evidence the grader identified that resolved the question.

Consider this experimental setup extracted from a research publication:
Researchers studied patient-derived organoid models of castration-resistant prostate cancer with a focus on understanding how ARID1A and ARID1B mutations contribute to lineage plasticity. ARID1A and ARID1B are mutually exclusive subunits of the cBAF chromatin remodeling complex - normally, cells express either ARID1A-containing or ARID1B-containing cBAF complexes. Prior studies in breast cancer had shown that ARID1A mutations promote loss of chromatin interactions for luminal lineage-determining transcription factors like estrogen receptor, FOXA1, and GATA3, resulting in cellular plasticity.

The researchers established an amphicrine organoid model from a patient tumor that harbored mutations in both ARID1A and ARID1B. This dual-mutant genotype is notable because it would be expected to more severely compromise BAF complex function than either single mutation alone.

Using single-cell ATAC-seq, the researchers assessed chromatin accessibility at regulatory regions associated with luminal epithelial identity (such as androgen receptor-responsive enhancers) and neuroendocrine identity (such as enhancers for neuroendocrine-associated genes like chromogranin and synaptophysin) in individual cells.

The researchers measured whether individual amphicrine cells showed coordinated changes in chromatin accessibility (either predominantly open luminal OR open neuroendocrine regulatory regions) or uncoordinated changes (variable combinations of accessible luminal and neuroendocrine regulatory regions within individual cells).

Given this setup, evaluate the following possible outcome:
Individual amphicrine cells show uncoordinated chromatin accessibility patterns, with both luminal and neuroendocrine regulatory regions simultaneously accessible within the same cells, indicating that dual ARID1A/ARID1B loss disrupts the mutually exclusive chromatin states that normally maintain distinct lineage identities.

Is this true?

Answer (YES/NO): YES